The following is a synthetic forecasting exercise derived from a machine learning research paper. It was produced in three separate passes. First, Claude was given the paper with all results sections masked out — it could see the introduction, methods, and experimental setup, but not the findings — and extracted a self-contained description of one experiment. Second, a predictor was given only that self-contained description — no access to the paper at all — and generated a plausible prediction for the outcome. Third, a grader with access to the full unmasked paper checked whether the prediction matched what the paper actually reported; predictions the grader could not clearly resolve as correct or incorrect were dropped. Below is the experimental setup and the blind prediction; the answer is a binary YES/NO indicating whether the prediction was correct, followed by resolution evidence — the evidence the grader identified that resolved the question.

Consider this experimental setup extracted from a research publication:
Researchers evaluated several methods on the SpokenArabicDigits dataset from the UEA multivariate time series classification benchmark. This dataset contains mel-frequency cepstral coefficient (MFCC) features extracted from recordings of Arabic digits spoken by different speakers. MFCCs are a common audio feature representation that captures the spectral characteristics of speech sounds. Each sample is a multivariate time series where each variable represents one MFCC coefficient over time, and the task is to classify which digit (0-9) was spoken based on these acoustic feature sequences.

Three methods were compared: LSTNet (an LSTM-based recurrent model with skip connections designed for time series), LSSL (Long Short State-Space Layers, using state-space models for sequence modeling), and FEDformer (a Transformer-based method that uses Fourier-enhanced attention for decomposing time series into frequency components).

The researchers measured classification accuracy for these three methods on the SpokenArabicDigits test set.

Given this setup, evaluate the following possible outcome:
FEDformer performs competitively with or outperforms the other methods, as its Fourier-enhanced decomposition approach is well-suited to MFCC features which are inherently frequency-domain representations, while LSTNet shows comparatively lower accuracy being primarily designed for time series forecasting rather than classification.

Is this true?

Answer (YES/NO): NO